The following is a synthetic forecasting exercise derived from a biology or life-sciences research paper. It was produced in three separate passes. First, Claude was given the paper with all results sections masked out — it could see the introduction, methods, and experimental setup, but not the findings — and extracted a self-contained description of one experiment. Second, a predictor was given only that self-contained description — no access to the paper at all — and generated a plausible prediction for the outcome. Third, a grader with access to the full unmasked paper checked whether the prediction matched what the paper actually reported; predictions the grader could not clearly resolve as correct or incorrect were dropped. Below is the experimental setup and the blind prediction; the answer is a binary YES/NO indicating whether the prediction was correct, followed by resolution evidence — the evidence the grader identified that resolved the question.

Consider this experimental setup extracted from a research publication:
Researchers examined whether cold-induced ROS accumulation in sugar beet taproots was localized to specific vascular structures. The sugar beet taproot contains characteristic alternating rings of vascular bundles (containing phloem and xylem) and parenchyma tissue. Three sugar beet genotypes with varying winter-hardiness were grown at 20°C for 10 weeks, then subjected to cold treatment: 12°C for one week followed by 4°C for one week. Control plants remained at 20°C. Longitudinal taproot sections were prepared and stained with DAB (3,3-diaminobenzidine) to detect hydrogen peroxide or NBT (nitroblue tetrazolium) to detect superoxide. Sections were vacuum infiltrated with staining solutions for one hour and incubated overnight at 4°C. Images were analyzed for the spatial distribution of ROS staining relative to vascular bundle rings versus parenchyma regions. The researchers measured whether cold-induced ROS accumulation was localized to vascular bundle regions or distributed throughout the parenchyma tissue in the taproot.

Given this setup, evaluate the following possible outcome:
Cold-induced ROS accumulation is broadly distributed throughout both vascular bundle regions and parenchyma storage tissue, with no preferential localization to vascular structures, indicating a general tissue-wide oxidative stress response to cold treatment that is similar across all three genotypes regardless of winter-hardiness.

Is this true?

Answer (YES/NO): NO